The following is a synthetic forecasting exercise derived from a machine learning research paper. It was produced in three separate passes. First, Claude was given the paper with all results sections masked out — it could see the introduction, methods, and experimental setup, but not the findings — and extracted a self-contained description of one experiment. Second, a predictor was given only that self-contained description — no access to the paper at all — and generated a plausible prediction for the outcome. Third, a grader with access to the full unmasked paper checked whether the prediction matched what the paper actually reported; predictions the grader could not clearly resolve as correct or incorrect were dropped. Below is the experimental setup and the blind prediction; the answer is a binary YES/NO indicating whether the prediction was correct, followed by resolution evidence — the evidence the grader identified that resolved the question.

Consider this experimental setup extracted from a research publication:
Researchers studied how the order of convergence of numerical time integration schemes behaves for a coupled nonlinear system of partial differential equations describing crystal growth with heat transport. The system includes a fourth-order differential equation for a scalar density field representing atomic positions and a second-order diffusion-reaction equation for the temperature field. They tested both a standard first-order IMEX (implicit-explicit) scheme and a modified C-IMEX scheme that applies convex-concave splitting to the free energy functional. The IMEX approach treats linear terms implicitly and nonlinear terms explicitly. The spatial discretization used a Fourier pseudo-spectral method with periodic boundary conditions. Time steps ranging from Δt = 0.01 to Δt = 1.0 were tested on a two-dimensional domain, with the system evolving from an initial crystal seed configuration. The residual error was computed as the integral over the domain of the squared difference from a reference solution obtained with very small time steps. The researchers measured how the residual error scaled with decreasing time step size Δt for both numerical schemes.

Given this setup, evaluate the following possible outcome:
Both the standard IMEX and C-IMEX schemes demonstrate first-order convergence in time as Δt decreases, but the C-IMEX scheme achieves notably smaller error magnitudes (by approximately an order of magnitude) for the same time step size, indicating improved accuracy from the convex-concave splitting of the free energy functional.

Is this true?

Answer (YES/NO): NO